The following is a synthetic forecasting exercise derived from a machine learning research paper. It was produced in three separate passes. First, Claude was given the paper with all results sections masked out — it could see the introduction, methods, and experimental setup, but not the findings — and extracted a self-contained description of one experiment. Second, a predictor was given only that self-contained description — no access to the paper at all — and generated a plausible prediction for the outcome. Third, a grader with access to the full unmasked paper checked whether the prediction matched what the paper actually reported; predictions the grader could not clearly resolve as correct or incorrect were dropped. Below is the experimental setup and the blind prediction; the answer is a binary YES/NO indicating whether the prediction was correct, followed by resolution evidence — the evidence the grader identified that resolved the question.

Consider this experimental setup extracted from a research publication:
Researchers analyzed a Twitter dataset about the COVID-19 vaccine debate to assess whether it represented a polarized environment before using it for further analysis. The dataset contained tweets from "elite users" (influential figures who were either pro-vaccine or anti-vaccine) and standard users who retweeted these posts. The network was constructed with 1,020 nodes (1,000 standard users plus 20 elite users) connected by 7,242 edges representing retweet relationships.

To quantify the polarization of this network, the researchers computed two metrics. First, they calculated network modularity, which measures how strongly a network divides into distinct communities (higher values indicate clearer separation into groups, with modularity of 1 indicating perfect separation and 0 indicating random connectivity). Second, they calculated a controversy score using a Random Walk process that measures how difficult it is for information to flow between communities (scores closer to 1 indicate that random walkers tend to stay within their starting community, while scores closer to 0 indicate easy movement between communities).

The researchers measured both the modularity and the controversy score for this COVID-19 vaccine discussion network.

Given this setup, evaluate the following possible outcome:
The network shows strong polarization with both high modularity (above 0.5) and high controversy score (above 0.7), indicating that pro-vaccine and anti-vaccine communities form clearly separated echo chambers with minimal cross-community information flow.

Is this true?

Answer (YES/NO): YES